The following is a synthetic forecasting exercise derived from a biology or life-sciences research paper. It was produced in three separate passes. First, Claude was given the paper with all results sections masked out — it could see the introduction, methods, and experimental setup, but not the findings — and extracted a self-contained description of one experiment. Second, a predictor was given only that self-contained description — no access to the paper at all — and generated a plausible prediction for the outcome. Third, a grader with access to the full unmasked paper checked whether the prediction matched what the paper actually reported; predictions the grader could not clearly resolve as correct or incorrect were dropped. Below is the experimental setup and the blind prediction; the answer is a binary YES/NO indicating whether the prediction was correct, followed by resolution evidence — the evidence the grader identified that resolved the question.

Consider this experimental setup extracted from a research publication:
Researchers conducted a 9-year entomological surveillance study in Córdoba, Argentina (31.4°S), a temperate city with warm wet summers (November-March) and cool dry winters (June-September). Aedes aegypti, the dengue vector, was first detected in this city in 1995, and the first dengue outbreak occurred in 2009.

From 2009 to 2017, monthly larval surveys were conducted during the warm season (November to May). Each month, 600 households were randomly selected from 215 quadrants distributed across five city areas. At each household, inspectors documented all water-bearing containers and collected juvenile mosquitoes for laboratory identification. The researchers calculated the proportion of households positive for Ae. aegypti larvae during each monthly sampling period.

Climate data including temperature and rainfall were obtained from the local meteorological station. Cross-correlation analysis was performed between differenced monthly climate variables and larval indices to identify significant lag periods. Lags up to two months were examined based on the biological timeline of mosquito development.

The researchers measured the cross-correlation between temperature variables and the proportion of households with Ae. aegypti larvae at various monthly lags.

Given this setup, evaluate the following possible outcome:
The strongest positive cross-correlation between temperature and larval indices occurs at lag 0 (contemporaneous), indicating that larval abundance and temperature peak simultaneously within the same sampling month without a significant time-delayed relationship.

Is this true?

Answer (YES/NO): NO